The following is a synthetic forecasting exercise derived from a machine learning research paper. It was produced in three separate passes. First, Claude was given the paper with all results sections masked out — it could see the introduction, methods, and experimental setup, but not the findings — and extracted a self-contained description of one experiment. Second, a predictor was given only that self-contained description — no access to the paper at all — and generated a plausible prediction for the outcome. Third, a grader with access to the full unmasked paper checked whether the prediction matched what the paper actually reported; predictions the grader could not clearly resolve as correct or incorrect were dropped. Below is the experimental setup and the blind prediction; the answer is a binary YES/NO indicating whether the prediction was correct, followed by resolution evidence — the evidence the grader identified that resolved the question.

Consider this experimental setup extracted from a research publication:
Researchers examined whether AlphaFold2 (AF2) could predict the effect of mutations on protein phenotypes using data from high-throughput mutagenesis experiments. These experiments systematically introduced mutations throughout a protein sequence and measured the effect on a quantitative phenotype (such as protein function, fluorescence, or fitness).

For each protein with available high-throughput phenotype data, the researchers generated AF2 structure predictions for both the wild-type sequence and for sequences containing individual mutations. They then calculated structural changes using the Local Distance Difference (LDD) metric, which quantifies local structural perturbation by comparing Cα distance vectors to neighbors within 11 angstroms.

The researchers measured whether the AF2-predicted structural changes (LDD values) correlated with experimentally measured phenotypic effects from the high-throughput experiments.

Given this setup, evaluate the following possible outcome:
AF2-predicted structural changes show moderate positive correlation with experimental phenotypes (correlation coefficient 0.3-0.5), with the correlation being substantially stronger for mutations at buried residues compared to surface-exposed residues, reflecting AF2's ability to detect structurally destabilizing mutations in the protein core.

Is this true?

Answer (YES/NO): NO